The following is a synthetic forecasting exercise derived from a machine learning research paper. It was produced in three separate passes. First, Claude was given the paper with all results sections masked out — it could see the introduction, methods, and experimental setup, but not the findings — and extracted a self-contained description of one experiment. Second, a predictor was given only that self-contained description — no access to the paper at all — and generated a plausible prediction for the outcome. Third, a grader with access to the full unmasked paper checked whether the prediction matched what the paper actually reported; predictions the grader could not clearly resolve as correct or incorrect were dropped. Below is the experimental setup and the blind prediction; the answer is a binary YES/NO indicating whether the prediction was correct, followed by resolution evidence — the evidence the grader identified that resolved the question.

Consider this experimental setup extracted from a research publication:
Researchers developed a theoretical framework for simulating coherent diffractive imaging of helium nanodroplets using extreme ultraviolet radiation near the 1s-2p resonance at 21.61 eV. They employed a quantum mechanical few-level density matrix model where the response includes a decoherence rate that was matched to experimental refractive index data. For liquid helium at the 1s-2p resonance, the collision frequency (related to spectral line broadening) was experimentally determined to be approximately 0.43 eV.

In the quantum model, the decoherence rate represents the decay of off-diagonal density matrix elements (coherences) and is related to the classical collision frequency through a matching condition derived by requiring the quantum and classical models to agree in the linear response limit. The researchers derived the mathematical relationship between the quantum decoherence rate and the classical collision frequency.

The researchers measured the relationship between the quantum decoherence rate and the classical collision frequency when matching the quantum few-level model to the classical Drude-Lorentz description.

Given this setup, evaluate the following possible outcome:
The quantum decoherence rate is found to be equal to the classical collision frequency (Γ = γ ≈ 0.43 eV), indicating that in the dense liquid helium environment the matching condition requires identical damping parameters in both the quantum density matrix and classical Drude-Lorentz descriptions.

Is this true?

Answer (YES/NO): NO